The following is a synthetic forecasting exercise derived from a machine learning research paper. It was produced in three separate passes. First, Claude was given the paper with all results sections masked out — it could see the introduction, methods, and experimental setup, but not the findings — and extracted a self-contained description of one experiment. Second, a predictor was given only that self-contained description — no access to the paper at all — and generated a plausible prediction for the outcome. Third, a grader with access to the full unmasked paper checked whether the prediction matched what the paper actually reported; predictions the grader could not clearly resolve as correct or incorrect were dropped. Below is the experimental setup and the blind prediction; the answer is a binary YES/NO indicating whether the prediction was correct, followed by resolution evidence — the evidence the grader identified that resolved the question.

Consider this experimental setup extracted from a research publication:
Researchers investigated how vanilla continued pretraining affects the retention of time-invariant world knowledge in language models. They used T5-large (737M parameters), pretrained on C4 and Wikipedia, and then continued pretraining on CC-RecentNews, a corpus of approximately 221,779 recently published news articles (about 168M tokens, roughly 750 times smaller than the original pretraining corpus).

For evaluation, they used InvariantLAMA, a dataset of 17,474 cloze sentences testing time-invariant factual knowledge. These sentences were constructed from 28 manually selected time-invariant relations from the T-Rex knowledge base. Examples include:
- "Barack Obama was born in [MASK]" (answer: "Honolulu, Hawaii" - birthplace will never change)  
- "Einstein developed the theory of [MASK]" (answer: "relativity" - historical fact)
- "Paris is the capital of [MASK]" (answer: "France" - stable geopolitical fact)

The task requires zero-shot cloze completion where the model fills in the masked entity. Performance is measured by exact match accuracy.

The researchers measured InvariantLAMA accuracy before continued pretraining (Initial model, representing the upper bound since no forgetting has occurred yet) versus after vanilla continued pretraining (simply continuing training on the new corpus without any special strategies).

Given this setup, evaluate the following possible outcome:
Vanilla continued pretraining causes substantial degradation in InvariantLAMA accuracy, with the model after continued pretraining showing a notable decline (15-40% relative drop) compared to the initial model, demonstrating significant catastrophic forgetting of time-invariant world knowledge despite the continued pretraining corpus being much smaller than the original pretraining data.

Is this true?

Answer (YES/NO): NO